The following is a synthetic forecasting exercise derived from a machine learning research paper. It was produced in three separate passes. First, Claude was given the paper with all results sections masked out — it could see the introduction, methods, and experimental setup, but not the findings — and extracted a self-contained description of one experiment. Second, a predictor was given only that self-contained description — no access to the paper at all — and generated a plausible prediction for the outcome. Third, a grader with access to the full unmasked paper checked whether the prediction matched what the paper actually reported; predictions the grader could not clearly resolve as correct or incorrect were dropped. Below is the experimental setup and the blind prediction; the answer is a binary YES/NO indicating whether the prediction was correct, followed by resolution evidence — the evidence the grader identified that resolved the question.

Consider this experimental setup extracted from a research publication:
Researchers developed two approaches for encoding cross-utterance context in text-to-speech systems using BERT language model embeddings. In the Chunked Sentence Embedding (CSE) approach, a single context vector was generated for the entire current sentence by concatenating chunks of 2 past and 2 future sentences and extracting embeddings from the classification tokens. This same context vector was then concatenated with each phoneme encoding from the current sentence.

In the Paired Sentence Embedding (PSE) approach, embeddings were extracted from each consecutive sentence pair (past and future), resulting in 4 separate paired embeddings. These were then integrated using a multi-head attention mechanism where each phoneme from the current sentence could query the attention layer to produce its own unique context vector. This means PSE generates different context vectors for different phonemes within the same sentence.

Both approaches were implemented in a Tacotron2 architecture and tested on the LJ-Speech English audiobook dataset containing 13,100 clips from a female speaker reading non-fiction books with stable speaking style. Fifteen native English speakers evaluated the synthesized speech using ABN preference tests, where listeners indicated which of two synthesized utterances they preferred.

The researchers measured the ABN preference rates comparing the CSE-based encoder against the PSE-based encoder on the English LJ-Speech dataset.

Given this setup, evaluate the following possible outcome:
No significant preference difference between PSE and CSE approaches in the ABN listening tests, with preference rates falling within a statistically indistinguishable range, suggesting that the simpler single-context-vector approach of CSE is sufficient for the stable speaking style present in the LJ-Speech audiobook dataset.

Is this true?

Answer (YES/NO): NO